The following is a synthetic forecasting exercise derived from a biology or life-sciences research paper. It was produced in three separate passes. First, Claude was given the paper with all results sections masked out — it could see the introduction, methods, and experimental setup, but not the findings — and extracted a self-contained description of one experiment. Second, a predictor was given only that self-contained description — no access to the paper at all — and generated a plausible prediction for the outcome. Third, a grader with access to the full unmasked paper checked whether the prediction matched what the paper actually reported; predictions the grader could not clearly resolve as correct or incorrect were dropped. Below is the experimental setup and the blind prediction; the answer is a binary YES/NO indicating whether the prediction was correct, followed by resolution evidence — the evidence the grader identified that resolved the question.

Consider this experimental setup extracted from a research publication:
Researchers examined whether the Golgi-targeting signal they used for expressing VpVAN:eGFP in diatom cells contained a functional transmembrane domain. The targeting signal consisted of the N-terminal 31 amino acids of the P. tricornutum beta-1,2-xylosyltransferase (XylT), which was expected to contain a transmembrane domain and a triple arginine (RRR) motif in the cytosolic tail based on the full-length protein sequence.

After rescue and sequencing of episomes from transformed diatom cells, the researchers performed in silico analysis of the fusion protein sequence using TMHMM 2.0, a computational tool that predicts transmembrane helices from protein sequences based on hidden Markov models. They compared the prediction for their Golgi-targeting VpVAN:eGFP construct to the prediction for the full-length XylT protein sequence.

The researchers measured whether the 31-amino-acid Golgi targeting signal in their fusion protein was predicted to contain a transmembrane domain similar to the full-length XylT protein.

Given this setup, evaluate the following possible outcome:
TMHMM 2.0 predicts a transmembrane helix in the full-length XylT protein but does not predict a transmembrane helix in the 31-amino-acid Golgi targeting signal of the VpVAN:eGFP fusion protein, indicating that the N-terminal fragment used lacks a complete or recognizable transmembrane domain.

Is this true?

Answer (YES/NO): NO